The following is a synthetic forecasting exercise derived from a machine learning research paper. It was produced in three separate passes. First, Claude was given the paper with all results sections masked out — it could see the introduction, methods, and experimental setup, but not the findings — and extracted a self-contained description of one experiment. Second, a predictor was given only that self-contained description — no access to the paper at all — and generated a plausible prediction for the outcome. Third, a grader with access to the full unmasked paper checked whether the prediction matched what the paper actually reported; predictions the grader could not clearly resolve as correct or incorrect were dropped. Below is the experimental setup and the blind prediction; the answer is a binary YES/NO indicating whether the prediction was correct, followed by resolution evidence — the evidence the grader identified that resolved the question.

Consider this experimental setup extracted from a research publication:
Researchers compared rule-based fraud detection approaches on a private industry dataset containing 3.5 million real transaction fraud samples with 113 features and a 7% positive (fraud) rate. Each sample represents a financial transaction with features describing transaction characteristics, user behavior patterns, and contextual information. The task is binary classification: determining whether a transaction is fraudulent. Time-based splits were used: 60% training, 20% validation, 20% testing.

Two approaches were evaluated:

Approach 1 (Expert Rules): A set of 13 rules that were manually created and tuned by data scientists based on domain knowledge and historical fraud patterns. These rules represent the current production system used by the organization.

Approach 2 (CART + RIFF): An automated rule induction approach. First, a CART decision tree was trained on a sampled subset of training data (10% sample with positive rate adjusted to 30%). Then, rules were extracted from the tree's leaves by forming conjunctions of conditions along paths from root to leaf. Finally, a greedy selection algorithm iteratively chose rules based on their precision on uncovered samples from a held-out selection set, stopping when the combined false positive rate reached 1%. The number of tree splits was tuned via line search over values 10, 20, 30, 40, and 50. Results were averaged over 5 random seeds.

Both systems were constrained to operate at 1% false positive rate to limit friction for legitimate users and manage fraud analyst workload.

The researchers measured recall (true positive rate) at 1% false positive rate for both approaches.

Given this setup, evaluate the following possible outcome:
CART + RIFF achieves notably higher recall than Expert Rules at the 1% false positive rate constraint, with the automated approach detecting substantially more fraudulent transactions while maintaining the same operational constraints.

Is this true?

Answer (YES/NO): YES